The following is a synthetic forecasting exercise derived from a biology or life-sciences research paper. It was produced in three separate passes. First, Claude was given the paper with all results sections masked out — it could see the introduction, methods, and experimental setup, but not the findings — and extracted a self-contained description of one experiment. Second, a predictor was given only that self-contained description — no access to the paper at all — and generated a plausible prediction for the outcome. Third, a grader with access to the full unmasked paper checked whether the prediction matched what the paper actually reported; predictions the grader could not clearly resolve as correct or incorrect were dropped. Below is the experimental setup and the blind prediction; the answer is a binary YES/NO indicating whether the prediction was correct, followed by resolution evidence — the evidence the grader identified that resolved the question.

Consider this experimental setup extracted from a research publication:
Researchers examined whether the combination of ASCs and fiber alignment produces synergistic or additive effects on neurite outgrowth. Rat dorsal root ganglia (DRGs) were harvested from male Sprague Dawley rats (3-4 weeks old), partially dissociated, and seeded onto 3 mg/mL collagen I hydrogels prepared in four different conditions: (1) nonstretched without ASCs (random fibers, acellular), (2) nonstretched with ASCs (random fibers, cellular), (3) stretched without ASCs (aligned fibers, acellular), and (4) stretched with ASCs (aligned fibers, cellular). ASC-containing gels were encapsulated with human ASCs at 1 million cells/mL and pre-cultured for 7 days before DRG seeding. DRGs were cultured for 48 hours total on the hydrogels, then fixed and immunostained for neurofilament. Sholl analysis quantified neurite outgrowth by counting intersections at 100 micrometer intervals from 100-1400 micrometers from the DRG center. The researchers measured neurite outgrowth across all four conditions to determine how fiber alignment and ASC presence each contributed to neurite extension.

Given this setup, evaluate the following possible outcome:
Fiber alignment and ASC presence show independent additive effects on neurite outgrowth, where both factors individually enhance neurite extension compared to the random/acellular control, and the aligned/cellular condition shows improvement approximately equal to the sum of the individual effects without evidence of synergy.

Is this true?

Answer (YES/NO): YES